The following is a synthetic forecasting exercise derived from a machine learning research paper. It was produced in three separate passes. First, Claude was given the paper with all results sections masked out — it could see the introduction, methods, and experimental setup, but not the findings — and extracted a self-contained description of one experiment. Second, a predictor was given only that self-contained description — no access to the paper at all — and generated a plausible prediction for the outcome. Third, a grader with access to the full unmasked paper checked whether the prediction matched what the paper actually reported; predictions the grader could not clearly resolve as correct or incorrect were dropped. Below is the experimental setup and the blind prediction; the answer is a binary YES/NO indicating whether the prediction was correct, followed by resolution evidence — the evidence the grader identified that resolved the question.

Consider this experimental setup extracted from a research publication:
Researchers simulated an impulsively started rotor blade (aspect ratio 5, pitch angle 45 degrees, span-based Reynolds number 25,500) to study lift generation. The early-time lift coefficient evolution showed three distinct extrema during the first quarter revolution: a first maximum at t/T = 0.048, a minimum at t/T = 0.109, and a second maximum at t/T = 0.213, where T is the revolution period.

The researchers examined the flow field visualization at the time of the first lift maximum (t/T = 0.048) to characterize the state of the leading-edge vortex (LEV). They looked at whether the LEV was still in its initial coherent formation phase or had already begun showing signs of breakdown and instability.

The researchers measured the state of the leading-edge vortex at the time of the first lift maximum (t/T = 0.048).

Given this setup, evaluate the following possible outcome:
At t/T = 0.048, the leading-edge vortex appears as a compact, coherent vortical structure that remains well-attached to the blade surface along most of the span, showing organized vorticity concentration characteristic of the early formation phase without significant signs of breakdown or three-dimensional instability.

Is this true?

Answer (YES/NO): YES